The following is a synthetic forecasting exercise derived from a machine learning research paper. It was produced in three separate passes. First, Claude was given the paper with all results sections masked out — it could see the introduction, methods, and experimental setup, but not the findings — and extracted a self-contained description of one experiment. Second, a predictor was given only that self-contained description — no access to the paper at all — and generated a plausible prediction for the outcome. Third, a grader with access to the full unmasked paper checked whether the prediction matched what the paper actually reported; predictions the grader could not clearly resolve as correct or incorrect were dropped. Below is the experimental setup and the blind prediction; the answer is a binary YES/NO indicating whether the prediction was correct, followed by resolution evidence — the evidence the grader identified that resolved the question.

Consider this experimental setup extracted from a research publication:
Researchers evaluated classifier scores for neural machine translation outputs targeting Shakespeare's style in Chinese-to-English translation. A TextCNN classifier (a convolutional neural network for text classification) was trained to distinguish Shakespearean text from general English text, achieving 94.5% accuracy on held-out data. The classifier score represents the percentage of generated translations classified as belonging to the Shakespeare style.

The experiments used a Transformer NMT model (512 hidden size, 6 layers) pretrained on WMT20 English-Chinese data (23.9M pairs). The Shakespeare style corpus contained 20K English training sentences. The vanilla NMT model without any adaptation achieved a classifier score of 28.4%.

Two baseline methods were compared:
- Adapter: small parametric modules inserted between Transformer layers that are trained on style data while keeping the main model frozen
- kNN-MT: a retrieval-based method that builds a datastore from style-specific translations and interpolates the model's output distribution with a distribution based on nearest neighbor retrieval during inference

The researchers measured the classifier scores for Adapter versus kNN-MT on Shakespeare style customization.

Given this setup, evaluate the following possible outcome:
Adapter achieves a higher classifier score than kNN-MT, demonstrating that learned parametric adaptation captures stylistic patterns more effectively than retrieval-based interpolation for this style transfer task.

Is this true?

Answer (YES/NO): NO